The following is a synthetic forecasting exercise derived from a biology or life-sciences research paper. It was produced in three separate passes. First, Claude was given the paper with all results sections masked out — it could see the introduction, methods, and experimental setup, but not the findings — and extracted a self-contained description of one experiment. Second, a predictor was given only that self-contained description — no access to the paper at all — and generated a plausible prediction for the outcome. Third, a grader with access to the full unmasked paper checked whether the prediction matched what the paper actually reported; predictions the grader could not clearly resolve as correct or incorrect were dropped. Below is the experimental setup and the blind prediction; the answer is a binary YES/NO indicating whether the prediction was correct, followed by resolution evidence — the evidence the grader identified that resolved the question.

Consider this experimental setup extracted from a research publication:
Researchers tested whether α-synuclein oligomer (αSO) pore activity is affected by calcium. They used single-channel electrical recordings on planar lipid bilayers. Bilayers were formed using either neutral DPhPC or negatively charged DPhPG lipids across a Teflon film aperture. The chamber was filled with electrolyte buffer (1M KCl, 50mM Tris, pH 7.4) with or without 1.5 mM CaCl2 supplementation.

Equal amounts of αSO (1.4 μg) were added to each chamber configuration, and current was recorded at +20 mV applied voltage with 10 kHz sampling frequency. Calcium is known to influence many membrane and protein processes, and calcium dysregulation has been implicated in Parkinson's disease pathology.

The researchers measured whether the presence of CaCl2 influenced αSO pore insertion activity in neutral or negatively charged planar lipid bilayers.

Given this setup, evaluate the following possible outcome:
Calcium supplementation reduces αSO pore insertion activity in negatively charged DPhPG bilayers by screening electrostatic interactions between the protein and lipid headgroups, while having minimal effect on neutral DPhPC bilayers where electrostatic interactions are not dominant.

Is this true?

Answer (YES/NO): NO